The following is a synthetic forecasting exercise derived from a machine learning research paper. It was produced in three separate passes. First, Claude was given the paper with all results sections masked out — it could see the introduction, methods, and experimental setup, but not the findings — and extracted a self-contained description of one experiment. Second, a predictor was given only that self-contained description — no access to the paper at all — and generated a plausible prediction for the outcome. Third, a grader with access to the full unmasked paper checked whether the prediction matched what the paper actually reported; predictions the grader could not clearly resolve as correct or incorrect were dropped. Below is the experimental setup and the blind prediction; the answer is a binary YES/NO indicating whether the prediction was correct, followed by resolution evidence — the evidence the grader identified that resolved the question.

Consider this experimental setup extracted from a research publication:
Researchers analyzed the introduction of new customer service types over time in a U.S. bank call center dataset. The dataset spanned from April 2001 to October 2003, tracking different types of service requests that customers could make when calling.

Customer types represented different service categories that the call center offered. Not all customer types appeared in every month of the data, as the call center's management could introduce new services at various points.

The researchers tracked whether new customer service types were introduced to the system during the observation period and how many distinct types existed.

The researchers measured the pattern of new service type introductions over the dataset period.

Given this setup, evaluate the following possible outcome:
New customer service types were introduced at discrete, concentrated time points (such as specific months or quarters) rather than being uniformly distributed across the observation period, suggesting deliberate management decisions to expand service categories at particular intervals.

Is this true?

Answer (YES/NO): YES